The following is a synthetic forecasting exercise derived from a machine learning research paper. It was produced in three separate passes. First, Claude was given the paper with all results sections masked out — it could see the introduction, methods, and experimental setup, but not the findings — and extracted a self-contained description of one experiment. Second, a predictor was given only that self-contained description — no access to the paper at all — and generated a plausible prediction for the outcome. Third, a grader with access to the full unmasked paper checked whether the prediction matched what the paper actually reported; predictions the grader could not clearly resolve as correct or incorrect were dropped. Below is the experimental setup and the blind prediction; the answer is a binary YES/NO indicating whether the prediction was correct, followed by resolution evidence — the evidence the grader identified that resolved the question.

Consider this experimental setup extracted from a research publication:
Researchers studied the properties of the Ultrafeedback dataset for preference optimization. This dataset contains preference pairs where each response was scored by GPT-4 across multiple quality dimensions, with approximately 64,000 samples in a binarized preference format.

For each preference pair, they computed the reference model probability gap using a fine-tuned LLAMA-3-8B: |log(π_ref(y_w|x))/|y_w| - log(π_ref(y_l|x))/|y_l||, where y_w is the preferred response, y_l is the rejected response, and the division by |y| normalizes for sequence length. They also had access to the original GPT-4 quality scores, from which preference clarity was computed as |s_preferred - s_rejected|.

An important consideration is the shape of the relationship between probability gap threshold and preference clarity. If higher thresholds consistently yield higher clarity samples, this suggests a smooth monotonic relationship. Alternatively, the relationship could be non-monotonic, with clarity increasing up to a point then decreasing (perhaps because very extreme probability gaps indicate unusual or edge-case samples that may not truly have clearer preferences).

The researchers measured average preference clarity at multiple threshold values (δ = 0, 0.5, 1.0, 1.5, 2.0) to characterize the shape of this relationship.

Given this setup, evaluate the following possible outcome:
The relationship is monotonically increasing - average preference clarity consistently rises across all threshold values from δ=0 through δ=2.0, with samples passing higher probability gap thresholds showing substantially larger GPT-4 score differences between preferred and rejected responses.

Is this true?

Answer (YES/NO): YES